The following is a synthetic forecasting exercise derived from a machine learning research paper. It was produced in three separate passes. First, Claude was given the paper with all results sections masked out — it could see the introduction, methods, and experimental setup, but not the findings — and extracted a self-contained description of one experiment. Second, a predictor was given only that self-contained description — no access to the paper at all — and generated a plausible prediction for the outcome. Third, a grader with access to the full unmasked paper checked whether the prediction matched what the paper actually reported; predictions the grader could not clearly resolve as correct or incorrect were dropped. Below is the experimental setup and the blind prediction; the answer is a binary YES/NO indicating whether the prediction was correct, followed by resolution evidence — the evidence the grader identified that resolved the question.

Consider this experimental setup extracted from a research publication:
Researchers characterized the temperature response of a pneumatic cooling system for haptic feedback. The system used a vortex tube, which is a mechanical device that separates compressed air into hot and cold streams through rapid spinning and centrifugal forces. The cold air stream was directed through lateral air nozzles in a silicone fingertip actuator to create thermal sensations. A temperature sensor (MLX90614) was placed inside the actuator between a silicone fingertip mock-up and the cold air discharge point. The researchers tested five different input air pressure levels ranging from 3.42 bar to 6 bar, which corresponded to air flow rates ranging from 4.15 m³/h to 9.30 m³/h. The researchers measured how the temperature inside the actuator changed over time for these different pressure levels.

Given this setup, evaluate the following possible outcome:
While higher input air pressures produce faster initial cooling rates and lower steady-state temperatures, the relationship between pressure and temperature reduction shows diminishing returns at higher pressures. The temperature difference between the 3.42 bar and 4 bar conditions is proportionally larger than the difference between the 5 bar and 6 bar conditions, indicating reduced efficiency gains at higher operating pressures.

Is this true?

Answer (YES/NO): NO